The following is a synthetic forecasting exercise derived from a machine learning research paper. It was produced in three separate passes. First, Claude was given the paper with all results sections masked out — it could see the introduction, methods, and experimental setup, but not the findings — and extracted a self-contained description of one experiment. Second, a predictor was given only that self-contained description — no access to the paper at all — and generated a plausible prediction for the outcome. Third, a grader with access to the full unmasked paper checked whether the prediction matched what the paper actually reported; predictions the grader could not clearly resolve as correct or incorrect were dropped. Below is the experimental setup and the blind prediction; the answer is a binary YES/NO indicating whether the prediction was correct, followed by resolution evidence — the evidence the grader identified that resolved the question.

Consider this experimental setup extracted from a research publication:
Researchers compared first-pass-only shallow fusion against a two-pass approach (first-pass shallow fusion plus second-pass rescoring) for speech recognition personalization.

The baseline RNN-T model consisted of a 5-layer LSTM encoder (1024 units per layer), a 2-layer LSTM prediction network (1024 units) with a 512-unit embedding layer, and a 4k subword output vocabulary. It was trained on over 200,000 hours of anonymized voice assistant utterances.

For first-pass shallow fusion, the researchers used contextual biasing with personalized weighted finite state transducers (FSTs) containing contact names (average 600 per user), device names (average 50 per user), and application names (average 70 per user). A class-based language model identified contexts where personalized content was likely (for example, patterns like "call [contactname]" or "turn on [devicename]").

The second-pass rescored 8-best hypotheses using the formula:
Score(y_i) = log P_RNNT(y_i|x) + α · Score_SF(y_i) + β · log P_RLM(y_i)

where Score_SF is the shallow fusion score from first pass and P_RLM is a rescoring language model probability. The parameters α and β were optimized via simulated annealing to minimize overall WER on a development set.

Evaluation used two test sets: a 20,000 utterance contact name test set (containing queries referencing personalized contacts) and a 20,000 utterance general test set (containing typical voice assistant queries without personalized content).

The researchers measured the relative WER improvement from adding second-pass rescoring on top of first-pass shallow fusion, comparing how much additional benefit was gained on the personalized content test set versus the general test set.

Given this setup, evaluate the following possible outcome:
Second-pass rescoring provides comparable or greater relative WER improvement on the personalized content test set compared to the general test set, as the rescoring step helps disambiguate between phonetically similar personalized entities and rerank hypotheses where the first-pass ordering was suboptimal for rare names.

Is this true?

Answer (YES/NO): YES